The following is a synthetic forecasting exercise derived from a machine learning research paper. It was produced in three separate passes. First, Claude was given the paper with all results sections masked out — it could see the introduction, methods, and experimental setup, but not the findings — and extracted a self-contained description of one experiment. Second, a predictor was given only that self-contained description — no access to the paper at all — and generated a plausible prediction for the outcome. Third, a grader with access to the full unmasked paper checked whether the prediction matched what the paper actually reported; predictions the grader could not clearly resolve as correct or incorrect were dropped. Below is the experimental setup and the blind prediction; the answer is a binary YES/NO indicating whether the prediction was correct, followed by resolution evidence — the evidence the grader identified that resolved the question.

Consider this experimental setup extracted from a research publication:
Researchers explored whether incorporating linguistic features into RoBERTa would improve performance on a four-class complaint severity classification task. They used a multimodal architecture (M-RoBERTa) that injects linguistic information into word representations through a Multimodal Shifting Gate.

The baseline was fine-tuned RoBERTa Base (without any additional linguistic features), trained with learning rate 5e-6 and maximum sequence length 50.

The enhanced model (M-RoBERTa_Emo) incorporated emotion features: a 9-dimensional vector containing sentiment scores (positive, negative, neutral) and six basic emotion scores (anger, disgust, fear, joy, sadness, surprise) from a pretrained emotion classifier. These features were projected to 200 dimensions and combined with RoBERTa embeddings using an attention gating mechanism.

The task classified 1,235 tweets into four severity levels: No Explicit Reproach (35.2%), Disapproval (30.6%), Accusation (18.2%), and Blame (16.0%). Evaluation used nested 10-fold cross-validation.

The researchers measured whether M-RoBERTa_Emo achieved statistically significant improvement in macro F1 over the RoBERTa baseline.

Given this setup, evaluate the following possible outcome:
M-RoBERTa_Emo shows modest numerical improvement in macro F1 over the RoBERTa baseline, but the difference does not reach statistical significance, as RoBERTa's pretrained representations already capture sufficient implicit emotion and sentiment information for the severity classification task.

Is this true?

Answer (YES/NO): NO